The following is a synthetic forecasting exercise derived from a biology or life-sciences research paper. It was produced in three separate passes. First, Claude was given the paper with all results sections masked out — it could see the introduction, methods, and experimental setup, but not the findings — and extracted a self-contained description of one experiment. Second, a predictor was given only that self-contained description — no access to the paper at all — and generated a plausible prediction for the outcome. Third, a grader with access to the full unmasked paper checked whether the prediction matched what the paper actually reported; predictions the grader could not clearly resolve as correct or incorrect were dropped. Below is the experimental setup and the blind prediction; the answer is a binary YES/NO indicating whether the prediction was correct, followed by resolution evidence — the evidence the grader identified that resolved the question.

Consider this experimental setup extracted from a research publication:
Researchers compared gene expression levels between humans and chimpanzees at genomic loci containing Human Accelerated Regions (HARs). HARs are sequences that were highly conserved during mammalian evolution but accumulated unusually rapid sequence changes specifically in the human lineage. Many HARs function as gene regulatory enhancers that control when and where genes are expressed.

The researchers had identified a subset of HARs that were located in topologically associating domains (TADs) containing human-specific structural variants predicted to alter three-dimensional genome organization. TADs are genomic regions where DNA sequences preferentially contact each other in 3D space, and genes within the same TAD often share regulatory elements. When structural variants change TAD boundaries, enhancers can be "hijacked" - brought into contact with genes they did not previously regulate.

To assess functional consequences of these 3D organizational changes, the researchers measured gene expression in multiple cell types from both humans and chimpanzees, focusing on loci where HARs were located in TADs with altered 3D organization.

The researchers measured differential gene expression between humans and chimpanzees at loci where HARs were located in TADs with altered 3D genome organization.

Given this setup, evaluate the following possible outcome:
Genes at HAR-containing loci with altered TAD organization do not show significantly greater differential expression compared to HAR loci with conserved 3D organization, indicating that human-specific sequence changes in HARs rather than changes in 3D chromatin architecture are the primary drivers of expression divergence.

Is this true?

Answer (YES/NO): NO